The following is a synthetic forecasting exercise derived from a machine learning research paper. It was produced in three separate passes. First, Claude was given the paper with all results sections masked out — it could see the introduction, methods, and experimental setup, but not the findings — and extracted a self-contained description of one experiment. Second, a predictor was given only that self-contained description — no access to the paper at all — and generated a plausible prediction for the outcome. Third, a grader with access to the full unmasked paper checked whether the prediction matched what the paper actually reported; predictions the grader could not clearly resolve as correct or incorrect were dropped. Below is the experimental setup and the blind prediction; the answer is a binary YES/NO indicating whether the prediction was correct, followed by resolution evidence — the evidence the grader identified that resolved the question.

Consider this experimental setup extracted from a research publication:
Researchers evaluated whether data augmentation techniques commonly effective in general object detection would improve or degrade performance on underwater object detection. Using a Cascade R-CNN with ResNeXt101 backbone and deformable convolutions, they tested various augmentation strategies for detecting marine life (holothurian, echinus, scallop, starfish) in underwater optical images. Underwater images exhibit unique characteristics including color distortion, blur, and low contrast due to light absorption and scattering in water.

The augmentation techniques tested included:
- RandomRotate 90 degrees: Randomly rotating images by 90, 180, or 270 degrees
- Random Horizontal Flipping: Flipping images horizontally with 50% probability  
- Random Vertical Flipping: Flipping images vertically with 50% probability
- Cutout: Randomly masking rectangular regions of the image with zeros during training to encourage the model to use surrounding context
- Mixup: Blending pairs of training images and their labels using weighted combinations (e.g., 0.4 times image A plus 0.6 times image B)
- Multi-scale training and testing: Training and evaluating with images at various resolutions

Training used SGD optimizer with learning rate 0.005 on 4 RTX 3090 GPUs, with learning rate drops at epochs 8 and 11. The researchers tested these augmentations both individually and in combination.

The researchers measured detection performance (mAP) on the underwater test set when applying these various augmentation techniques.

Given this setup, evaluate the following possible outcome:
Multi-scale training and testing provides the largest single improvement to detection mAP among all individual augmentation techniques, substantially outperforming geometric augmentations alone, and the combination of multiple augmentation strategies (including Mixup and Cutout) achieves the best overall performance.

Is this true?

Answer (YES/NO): NO